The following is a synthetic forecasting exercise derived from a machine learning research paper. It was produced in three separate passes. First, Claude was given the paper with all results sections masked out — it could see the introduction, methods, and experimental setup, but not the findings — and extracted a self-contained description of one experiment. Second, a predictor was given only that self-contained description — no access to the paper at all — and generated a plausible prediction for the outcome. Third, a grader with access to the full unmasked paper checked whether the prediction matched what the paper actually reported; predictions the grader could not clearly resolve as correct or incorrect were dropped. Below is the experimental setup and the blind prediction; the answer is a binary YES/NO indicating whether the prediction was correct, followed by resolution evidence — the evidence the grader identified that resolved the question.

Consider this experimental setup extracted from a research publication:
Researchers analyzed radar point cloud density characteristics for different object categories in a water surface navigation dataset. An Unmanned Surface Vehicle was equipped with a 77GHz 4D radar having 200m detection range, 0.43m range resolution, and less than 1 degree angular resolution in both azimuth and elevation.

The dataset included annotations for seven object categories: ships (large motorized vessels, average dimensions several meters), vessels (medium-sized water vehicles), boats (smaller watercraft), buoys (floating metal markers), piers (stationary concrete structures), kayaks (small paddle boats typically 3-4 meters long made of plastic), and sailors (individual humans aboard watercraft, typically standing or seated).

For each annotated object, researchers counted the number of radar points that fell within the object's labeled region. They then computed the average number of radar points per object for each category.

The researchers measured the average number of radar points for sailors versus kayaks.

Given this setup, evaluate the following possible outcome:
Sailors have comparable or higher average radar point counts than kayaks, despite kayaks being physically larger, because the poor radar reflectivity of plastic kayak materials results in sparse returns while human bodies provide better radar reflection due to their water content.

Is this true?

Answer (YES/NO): NO